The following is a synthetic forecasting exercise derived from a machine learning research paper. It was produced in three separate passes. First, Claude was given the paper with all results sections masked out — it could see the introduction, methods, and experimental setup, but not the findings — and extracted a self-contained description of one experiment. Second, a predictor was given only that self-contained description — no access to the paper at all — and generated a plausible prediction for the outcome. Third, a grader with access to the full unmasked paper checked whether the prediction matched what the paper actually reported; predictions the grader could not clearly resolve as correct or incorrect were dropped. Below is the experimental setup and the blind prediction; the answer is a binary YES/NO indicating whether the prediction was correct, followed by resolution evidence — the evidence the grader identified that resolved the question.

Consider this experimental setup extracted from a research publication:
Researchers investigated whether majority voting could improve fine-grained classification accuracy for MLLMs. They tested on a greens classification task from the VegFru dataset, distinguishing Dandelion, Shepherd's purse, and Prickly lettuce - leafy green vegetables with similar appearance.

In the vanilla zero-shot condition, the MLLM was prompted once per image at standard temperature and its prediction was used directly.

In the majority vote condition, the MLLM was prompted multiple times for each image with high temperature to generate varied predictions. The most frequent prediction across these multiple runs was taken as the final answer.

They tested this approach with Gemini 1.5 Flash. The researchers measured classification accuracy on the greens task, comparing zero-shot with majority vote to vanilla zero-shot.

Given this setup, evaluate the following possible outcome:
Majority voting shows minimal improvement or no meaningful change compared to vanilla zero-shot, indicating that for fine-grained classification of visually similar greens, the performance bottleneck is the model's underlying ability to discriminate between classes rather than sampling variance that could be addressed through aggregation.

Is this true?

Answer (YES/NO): YES